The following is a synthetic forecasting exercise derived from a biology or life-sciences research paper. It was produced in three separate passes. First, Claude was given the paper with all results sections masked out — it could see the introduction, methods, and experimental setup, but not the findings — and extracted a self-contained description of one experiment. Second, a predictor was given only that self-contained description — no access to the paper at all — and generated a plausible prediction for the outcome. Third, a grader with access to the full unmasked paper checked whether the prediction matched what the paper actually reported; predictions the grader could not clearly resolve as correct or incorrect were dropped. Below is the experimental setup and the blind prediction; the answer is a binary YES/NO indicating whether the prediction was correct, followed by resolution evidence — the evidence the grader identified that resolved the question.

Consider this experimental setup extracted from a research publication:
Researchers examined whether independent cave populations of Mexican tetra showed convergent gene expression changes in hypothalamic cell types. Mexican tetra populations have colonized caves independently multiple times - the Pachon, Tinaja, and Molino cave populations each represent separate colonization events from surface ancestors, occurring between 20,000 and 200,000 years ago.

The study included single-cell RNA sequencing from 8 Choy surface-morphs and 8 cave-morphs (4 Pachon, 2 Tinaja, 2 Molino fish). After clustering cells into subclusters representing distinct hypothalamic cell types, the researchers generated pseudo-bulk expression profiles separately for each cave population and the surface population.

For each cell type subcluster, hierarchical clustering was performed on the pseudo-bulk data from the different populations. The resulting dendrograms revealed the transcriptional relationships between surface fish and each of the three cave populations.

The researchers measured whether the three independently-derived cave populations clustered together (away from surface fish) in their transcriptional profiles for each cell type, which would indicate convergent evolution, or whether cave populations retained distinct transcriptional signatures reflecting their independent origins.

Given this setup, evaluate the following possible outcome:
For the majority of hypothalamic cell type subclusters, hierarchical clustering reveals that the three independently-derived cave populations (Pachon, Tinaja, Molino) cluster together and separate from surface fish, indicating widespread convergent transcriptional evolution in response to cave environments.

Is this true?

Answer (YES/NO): NO